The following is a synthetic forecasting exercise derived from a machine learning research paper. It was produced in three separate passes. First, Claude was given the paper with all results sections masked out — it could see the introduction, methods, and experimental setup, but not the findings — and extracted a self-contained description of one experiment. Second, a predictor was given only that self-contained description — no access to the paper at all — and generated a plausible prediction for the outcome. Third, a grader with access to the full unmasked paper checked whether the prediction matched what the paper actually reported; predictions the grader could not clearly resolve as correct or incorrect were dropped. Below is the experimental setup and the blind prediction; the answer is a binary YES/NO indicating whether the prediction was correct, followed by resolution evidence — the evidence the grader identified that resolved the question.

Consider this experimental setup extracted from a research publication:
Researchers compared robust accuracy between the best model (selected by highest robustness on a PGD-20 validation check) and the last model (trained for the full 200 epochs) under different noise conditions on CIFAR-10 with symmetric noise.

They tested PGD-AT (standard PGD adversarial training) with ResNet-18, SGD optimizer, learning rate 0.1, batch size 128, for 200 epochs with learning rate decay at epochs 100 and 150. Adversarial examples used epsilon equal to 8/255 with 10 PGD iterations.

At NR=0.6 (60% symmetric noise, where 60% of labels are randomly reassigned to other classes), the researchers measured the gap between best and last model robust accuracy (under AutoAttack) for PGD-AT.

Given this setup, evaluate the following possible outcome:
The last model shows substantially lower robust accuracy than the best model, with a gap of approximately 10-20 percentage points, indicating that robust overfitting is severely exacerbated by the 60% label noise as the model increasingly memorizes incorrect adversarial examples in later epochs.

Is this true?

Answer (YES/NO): NO